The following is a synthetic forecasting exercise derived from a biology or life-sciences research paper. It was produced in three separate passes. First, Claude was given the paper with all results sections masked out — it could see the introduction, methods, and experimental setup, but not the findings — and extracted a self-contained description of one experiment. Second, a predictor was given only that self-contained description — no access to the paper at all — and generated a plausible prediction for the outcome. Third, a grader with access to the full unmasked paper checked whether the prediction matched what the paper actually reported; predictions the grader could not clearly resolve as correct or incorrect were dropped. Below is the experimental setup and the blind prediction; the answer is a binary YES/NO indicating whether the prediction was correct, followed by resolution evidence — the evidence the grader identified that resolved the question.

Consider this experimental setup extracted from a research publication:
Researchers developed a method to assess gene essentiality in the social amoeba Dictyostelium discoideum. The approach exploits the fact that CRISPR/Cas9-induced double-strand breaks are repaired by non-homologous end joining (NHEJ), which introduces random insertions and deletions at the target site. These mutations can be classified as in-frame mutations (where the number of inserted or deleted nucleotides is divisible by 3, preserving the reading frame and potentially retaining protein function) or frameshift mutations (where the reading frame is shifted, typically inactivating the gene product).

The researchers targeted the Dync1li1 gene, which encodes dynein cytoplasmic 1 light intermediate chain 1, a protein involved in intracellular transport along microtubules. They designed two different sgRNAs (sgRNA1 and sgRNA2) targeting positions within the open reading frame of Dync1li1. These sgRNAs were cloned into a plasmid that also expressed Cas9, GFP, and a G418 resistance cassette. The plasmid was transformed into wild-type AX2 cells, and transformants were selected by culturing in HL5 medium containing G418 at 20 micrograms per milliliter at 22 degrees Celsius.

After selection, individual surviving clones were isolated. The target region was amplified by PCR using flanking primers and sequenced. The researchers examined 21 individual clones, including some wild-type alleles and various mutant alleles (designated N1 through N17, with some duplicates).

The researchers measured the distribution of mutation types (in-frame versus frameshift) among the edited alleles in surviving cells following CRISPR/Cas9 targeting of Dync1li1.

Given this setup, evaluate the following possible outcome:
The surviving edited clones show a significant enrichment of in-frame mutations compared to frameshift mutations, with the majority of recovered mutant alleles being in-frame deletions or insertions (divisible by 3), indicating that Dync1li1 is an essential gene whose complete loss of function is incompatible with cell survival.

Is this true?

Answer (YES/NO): YES